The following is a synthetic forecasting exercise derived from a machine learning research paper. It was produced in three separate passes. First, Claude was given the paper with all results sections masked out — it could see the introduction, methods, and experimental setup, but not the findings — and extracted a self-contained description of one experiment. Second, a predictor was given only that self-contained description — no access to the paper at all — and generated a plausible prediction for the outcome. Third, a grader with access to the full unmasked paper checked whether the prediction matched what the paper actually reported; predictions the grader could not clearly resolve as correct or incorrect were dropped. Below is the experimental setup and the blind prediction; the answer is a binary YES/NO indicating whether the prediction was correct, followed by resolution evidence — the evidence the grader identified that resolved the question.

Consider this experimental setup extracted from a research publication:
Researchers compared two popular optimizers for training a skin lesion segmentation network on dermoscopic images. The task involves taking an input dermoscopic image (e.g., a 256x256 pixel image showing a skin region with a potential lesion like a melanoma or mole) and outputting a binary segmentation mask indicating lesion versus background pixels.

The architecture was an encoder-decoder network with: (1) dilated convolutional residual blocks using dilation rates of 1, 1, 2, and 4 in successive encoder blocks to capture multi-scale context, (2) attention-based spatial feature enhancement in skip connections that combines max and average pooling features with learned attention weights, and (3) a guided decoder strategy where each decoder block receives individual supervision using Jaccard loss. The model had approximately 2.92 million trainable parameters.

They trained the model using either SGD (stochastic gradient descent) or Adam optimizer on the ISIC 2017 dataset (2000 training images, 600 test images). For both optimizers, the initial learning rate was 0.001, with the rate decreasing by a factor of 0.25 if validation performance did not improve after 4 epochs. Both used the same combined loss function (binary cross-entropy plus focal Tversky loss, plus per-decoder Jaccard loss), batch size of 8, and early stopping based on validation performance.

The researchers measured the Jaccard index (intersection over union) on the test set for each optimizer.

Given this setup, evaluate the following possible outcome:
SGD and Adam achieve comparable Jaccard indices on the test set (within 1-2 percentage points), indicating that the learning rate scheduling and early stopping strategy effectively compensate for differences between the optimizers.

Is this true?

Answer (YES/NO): YES